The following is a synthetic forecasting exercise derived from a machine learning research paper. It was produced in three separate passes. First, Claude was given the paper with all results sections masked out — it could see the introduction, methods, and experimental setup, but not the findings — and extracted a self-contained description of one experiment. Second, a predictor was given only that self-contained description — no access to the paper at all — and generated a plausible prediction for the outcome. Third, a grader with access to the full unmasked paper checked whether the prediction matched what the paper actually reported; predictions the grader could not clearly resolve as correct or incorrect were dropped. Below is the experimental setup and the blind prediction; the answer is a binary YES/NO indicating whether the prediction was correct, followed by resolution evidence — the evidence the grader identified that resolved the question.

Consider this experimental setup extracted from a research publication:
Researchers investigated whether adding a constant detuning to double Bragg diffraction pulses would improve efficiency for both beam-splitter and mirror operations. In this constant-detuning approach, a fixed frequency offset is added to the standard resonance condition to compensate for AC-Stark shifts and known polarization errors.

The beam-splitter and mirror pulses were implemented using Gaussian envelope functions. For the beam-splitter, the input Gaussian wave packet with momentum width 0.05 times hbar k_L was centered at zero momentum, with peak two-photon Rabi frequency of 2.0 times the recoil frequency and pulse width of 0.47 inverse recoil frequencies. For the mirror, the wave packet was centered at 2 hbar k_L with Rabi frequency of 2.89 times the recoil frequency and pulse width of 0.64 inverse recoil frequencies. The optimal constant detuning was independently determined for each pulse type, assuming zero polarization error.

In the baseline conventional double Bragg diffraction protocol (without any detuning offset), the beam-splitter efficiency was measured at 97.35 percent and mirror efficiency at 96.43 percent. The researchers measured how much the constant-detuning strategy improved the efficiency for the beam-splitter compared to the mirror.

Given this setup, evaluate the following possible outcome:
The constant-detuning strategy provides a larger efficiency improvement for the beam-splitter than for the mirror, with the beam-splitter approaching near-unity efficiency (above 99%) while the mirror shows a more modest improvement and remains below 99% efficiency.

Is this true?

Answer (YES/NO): NO